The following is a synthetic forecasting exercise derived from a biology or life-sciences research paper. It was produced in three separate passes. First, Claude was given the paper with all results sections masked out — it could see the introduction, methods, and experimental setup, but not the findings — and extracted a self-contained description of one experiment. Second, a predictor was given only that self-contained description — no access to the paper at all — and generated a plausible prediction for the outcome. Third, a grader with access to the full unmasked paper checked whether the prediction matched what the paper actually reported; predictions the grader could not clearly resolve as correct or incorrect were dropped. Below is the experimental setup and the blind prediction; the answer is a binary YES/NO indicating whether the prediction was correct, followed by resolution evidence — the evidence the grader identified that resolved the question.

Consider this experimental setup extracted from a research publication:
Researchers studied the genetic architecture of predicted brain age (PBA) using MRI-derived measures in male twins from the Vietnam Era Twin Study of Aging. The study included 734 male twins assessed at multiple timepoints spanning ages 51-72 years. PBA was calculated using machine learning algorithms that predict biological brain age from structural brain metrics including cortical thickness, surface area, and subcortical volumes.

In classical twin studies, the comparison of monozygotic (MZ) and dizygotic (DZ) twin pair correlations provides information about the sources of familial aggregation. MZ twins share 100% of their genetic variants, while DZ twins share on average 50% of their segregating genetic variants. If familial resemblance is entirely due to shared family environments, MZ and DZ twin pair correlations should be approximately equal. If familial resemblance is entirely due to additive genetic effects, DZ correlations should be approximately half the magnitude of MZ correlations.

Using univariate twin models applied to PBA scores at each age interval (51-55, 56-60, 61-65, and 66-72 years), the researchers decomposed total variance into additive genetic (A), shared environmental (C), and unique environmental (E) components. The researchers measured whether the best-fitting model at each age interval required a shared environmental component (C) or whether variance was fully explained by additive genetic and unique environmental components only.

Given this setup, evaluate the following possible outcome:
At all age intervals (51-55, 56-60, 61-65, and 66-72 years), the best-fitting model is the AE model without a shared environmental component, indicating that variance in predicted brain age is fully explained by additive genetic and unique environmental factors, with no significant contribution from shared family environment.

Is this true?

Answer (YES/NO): YES